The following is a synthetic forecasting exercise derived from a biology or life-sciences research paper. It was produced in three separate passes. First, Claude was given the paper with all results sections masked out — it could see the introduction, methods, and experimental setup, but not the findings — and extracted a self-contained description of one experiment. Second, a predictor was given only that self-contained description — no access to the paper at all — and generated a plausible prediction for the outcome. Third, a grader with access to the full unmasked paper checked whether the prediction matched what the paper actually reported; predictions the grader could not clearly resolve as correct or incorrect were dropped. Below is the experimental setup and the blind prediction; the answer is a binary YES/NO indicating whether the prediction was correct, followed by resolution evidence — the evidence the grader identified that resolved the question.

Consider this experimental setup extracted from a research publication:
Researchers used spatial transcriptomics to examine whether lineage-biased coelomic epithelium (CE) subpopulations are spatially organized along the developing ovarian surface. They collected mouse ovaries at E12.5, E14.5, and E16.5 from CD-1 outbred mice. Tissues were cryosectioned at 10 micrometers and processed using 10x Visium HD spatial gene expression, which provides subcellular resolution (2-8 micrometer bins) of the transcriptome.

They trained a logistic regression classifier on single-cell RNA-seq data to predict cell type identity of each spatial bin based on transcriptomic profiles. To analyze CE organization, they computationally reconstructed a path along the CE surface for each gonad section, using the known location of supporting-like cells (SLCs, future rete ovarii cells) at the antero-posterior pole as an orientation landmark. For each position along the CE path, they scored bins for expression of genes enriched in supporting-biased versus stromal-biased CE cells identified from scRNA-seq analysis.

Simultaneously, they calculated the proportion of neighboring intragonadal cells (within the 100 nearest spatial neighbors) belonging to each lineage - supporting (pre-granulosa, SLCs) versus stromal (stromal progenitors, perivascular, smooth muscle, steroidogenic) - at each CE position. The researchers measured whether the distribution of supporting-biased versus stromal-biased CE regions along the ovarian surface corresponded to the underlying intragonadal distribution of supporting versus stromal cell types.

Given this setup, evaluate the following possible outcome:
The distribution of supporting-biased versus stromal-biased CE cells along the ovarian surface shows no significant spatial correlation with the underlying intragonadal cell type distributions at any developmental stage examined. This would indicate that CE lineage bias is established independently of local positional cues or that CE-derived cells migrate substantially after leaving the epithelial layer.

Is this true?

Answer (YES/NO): NO